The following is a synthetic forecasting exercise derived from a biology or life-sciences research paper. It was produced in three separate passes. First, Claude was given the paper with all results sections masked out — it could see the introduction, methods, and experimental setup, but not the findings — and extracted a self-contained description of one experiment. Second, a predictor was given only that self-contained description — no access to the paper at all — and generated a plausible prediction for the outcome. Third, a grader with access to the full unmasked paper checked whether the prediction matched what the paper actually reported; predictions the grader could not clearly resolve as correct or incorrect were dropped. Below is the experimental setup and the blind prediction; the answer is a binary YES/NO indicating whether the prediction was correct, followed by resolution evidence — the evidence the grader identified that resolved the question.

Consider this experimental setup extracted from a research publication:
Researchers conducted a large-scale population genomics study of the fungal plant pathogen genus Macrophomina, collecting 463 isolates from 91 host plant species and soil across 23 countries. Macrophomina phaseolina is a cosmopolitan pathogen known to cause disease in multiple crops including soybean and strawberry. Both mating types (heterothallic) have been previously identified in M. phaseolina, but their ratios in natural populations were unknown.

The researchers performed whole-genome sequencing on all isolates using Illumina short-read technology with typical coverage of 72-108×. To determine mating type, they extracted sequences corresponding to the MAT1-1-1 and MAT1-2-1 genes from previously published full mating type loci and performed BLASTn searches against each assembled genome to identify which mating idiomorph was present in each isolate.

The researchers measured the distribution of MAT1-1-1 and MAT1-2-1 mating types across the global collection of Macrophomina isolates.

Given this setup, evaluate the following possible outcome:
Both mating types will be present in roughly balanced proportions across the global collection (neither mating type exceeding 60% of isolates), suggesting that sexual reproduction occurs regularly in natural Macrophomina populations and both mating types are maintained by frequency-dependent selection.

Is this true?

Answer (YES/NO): YES